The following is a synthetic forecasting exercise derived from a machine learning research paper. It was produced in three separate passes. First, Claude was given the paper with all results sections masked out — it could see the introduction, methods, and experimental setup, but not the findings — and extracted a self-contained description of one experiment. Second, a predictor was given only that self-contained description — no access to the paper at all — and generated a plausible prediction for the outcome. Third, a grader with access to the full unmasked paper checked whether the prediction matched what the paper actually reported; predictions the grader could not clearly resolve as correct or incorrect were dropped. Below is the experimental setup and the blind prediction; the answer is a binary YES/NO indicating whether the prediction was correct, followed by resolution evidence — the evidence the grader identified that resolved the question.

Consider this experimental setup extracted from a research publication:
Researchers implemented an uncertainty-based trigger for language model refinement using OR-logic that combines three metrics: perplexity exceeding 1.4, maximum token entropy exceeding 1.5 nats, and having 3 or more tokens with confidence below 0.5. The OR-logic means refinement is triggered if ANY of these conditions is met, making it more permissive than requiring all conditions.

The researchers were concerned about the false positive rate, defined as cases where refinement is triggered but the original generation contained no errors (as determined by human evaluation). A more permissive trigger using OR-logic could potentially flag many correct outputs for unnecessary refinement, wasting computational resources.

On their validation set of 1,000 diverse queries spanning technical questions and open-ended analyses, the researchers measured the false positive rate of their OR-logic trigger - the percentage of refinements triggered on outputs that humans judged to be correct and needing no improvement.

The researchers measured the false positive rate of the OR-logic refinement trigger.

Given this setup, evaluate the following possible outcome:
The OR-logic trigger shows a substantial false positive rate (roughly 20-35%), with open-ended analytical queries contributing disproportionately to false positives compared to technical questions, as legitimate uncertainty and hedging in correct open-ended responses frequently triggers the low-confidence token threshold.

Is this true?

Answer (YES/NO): NO